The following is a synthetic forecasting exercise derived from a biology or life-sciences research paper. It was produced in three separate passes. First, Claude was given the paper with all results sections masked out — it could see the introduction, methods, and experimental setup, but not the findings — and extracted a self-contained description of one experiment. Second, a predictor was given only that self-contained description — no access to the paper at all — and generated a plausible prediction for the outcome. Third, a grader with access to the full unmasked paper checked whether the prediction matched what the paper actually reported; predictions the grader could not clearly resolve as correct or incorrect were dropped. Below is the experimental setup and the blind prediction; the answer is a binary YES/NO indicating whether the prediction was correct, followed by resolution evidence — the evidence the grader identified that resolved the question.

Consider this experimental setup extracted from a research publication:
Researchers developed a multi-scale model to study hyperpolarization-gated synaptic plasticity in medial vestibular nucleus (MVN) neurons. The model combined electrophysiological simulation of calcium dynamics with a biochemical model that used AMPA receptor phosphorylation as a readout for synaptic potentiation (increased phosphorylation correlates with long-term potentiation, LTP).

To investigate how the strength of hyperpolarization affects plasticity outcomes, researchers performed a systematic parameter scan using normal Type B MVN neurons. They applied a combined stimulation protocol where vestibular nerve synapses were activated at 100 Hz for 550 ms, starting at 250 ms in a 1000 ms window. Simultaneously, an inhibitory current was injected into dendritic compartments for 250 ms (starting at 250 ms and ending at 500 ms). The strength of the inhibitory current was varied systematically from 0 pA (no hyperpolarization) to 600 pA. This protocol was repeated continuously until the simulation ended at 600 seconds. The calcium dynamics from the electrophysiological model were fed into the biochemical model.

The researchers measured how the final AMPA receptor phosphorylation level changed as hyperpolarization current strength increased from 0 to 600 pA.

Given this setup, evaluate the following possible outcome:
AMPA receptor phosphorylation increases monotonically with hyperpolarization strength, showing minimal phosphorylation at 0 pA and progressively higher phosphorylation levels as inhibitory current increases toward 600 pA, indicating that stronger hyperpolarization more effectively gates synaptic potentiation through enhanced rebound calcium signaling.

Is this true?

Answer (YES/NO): NO